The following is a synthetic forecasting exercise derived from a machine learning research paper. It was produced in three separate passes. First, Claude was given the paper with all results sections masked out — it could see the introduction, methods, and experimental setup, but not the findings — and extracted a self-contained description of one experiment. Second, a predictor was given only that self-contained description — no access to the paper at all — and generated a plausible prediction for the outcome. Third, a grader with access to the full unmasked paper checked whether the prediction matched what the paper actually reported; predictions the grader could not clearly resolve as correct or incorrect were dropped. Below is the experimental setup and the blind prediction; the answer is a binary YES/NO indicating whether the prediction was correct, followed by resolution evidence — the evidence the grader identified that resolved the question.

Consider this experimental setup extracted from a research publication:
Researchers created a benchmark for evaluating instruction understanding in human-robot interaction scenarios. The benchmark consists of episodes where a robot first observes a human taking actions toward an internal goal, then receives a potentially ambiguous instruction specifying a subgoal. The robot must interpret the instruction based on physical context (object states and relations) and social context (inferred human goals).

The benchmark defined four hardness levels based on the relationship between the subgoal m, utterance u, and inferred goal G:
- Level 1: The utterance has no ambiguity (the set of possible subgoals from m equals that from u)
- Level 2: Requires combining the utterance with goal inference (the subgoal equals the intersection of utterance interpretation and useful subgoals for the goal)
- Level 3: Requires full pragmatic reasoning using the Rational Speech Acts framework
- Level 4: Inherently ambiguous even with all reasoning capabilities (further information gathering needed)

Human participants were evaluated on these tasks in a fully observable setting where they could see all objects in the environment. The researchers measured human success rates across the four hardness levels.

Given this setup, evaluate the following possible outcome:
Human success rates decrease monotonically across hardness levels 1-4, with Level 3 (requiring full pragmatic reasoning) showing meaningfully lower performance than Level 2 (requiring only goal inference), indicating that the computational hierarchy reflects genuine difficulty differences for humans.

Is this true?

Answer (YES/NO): YES